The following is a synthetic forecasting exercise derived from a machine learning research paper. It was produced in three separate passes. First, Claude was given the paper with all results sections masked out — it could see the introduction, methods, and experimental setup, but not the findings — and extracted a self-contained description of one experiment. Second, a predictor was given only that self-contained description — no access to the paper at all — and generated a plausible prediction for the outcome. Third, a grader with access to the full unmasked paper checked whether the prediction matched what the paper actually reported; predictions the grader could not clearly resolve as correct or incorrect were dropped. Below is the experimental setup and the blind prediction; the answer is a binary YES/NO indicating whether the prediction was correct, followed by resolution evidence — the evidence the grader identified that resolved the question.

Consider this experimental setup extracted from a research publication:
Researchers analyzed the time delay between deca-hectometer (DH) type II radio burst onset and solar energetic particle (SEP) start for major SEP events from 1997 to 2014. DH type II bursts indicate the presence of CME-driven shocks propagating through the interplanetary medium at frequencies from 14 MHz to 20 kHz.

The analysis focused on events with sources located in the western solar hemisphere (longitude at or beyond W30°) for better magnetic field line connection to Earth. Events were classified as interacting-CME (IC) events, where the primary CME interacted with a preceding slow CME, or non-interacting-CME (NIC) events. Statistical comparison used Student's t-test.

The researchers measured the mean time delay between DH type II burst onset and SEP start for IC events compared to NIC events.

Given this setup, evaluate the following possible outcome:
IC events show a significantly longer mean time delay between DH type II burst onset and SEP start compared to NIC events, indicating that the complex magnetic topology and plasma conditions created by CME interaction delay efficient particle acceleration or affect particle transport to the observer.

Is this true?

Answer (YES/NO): NO